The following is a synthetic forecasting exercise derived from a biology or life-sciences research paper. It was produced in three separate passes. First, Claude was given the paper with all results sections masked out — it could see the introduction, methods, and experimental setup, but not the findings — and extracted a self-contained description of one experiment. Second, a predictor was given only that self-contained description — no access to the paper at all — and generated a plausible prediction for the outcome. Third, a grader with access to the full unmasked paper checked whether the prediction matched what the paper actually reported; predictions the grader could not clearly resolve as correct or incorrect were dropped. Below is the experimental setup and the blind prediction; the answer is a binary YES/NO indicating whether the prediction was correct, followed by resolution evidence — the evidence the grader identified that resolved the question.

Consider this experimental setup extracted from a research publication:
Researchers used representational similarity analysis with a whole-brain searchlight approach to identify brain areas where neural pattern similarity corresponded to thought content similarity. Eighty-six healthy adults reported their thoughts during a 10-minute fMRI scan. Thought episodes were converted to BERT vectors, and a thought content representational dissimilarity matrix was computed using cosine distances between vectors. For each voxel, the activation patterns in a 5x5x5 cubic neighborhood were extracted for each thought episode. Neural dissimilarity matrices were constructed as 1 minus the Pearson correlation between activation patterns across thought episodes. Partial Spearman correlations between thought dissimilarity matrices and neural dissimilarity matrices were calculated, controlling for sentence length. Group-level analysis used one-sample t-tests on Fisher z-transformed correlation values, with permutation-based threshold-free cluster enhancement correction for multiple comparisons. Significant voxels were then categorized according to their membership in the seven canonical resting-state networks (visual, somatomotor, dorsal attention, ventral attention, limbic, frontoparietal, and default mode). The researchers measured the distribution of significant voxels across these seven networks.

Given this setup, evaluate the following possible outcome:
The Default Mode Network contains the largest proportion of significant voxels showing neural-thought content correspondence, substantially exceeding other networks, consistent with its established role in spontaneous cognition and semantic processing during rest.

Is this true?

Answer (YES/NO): NO